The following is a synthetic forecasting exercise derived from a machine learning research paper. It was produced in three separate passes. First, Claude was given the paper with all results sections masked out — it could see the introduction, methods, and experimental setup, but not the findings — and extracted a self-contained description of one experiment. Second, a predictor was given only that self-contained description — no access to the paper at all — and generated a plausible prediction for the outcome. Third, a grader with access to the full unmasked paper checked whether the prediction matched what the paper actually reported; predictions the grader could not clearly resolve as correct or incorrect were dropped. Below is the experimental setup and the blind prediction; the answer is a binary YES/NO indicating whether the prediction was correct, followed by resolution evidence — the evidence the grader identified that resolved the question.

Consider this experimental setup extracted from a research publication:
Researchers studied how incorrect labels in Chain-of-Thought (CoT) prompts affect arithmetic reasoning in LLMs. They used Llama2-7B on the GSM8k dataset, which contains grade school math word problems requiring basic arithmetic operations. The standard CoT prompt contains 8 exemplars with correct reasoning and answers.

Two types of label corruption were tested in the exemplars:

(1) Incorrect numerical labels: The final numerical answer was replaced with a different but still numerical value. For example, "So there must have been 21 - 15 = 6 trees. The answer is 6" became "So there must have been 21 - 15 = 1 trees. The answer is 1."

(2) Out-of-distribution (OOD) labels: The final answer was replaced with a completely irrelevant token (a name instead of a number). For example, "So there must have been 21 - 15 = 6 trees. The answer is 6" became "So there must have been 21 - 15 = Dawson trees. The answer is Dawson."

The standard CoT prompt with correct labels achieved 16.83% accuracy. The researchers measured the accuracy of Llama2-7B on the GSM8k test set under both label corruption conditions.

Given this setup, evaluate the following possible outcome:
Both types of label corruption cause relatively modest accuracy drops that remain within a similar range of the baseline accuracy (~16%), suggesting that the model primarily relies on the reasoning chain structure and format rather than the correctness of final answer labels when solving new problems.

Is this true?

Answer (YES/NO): NO